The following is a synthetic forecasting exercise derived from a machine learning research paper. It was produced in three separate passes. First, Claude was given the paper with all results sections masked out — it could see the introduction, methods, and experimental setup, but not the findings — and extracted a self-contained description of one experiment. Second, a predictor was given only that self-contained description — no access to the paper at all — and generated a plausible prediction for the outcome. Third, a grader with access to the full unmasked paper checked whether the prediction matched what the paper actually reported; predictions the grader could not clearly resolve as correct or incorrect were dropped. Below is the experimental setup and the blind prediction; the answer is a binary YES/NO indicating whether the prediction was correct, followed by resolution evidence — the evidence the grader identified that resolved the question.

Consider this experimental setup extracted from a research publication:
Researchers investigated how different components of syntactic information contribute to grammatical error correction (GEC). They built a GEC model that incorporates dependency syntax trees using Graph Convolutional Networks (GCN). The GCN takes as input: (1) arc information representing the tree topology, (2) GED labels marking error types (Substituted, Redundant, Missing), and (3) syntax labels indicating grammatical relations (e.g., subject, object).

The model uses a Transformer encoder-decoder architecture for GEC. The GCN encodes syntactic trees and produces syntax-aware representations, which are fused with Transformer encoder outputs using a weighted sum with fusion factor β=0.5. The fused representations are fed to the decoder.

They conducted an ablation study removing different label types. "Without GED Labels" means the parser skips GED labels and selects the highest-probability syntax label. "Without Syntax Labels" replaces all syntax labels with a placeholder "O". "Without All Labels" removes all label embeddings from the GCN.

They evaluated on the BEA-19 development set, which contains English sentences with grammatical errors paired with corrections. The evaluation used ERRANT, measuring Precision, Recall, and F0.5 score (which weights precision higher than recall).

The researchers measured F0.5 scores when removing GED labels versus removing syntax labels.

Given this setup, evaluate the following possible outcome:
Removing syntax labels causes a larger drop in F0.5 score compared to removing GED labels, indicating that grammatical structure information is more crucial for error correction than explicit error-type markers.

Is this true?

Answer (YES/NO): NO